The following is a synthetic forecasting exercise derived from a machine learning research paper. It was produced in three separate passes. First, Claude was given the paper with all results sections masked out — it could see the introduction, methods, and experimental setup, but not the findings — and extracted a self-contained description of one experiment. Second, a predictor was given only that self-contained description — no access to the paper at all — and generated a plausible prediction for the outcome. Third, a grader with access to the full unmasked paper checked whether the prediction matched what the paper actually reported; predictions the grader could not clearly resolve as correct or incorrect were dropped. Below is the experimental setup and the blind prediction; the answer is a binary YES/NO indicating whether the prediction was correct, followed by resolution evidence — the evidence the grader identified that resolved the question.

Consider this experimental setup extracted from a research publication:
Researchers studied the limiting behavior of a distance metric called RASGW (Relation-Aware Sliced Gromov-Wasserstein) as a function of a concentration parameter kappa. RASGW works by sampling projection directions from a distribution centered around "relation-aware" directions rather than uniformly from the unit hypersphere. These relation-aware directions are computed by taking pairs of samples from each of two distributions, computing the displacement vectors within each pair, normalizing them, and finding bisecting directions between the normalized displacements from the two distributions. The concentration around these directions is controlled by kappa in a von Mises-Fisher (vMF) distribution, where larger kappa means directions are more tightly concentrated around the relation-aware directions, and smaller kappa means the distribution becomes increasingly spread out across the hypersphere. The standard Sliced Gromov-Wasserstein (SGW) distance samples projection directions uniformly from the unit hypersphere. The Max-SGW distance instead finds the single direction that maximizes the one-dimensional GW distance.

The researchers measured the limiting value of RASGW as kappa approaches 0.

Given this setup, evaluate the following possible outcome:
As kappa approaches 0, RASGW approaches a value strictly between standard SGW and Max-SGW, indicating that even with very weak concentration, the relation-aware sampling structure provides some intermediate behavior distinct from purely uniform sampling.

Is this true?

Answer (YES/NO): NO